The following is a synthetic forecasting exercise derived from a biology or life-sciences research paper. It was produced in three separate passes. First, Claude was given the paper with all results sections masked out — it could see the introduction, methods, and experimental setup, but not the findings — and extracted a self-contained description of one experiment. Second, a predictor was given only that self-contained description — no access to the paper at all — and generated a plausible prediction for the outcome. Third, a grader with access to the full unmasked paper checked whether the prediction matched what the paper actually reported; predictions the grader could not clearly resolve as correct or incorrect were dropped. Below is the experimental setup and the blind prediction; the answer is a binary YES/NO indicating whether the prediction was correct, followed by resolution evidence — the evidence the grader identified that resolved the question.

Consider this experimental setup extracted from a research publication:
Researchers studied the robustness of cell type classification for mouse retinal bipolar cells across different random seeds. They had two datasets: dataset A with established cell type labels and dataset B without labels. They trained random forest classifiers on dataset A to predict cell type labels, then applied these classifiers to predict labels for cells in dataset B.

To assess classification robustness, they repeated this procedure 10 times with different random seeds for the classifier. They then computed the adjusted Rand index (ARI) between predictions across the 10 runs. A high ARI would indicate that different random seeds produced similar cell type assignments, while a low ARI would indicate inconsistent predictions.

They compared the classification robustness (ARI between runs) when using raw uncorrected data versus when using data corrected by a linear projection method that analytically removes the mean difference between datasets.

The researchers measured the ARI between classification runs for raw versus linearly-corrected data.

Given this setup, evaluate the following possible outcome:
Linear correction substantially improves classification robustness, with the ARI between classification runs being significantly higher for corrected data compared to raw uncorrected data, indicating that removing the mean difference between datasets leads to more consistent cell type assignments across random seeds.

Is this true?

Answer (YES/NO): NO